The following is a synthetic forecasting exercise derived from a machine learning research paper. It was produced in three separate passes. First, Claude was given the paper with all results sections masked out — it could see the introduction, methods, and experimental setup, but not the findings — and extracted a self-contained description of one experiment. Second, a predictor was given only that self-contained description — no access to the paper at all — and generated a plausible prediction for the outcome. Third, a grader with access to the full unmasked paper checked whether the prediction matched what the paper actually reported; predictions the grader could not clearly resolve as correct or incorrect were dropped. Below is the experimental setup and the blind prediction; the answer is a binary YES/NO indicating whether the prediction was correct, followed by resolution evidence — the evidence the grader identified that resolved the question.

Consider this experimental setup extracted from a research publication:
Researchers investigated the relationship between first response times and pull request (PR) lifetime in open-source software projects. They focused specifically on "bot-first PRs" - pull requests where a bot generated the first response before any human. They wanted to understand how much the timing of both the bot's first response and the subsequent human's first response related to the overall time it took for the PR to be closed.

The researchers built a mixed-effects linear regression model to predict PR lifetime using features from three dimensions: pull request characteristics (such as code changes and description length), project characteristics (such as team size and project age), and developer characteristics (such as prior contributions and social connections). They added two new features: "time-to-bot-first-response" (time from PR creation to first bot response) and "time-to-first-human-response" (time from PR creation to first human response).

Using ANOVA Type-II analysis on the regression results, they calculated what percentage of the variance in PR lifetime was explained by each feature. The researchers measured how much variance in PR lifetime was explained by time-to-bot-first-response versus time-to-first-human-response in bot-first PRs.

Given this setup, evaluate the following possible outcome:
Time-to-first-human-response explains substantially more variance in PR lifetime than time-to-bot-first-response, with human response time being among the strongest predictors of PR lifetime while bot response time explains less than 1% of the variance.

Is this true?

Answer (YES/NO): YES